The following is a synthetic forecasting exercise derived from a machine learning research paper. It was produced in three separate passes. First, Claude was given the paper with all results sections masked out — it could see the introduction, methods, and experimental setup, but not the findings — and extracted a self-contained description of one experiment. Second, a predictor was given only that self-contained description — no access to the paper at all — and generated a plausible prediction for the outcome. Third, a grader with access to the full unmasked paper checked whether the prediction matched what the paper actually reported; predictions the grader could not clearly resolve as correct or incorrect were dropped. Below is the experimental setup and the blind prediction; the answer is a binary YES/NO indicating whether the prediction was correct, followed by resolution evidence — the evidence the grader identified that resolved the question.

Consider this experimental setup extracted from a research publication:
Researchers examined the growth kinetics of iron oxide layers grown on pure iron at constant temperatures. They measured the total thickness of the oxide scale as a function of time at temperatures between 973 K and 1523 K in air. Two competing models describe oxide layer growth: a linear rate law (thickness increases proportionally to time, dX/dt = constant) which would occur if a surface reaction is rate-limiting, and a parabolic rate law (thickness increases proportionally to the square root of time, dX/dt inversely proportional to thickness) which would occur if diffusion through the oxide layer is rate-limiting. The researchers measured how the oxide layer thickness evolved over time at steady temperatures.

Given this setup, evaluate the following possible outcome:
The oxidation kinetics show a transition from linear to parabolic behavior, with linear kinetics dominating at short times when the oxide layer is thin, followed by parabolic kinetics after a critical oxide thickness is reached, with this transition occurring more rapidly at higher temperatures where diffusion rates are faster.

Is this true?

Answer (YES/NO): NO